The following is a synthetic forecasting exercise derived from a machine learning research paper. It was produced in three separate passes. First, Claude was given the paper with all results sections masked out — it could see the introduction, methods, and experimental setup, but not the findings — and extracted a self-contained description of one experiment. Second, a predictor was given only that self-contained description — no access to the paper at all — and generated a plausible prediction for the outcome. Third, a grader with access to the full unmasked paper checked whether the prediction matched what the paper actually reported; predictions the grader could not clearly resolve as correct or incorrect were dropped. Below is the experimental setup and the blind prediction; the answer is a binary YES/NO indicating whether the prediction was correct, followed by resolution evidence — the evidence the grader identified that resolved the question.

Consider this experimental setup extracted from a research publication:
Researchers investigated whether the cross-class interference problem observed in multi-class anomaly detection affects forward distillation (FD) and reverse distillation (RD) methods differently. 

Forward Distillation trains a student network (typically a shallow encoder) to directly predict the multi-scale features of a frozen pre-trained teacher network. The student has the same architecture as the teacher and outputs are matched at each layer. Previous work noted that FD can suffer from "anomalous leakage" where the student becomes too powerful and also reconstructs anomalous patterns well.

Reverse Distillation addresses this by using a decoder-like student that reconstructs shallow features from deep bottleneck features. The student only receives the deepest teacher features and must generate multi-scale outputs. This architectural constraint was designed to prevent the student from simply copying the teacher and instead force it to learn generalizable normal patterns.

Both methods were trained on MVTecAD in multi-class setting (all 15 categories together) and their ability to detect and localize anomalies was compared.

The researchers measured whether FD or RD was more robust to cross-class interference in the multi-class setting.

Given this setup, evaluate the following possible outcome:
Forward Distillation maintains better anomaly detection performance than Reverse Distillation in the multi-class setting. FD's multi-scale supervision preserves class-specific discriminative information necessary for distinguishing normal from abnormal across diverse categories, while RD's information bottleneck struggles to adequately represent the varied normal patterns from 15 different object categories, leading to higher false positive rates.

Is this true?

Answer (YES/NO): NO